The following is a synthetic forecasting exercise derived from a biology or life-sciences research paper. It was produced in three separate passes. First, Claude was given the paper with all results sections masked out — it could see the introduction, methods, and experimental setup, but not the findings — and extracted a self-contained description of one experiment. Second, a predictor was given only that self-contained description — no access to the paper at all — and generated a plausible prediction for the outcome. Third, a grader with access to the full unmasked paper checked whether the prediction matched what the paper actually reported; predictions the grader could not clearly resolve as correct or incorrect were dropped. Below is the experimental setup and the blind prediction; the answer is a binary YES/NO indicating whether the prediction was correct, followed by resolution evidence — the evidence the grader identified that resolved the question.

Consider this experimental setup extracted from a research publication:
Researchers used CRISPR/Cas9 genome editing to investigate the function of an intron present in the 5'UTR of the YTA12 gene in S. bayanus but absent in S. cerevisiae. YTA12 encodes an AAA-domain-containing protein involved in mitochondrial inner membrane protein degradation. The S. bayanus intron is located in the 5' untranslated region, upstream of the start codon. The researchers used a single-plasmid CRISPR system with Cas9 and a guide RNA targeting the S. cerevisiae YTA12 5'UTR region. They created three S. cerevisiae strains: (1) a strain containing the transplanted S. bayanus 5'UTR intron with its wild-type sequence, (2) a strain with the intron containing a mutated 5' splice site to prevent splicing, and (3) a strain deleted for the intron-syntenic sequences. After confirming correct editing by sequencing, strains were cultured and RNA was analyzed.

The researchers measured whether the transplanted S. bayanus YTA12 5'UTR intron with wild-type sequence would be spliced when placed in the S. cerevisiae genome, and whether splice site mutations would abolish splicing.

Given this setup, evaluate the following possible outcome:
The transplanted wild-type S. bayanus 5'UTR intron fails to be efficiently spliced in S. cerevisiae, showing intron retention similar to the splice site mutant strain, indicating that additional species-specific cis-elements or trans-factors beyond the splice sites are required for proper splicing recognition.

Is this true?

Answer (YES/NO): NO